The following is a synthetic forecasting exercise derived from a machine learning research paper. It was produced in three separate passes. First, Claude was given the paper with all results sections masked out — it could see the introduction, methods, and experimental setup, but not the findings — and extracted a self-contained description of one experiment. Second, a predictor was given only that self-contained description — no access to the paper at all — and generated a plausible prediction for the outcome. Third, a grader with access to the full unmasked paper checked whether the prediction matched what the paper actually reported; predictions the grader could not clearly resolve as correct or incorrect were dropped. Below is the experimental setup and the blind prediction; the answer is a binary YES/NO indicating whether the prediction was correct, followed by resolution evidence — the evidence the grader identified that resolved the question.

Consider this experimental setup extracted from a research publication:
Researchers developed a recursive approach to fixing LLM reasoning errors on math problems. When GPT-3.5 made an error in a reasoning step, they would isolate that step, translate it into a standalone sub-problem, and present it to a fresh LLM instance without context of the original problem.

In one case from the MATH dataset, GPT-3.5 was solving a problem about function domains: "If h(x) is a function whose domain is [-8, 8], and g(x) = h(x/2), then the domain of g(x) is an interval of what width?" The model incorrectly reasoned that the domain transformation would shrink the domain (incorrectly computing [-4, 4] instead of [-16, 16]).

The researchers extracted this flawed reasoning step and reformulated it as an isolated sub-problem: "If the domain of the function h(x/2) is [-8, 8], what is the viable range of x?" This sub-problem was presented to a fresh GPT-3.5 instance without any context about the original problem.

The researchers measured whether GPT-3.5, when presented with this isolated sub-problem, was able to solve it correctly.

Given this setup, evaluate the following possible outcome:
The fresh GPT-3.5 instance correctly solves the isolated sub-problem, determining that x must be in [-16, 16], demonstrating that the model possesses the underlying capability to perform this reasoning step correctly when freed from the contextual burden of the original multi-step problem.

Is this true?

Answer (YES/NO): YES